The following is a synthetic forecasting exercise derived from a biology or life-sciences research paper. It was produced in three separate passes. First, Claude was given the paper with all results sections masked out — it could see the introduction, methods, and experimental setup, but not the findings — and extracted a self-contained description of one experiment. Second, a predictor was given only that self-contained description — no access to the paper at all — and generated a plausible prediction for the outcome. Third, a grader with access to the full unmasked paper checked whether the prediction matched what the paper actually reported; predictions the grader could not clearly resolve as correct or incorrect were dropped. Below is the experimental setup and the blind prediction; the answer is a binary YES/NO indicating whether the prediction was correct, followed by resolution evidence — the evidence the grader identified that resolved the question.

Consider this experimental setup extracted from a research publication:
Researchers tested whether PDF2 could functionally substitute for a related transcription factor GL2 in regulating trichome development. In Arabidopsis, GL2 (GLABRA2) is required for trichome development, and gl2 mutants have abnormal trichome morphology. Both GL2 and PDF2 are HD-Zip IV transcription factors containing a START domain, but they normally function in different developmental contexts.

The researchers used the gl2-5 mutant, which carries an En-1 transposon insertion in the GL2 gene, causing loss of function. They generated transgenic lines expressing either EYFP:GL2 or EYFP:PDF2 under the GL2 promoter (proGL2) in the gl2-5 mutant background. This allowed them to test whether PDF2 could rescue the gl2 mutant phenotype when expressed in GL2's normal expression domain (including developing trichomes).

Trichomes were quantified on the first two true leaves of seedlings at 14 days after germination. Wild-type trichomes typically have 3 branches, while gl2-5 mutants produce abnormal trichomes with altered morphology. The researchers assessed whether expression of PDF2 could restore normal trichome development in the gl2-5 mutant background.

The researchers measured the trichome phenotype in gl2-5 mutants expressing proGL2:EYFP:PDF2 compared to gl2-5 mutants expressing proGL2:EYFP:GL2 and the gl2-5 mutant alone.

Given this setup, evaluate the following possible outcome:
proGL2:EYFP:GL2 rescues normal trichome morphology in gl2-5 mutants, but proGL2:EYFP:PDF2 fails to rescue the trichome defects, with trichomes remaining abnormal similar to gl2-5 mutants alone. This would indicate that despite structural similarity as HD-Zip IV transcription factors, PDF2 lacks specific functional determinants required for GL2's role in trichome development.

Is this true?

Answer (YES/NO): NO